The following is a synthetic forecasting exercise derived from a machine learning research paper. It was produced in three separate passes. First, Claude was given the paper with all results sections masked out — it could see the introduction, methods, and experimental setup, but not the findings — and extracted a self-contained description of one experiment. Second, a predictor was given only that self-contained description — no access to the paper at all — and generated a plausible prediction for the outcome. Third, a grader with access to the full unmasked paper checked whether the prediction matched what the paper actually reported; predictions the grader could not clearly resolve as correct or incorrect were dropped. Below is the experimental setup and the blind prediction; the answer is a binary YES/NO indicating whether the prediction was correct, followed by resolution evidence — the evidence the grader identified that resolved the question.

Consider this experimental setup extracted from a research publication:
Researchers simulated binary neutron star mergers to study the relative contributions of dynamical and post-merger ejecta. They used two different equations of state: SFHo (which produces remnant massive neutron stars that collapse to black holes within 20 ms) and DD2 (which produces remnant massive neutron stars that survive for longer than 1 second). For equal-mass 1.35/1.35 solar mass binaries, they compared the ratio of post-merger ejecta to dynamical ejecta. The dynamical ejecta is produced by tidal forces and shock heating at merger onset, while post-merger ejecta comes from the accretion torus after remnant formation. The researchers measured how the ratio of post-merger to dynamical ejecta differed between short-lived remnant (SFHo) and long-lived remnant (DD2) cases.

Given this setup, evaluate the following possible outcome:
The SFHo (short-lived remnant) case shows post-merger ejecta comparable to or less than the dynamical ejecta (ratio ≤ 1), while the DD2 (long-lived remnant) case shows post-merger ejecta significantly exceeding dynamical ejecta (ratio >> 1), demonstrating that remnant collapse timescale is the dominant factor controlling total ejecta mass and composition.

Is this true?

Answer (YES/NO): YES